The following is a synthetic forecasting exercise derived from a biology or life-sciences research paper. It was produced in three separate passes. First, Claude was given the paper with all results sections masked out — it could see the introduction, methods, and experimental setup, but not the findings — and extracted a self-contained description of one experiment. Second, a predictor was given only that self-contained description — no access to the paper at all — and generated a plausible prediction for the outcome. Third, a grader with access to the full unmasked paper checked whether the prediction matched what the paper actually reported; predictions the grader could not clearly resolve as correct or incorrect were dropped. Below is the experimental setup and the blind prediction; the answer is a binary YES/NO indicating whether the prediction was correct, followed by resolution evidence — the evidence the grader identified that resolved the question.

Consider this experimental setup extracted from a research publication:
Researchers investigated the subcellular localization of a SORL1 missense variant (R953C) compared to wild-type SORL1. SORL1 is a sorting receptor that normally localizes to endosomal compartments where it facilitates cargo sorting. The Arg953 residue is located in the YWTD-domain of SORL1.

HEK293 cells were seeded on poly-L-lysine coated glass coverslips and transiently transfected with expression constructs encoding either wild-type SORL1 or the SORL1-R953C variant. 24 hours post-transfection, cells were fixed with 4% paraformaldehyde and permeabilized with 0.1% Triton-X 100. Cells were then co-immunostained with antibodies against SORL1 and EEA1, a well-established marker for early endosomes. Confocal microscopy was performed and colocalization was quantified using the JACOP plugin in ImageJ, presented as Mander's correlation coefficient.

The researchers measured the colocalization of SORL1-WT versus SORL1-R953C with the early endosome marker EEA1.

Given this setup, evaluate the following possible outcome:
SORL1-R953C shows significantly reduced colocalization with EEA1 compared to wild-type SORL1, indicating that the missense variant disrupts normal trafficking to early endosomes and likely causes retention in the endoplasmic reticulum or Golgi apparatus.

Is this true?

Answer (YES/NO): YES